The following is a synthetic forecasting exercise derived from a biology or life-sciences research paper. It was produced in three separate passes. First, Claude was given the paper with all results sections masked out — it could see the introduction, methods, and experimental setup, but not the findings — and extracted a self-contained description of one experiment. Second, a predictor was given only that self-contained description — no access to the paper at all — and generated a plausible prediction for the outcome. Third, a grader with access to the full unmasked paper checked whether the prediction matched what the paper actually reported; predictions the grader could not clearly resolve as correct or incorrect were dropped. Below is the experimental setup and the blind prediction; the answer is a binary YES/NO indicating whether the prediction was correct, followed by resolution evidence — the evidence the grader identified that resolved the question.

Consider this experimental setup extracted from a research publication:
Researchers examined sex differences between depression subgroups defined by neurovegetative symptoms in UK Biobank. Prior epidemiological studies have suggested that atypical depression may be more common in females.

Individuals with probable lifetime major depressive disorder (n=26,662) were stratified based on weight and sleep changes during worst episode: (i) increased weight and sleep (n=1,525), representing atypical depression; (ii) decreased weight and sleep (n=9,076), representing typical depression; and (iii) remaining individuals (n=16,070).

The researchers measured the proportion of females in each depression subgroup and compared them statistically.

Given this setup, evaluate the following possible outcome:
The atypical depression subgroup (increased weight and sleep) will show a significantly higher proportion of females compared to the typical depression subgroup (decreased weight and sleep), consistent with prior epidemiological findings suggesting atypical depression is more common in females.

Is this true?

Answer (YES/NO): NO